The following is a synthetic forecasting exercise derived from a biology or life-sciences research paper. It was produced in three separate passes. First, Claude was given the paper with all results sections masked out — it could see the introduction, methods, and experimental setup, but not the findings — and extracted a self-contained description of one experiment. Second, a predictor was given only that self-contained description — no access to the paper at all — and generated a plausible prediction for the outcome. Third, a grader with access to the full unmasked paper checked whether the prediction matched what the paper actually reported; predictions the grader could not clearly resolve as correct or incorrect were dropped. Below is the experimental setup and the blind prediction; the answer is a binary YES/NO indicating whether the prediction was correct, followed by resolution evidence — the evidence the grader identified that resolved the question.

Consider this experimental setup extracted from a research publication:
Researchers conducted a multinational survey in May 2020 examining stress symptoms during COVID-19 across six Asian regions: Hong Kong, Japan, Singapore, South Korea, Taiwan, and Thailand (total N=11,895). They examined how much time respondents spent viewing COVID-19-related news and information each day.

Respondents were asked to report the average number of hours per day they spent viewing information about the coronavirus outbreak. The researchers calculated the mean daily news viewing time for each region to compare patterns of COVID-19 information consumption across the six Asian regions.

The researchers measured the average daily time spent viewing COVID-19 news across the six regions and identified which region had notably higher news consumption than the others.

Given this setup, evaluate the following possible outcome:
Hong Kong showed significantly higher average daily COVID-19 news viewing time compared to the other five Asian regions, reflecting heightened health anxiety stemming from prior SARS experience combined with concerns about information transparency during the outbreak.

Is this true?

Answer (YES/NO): NO